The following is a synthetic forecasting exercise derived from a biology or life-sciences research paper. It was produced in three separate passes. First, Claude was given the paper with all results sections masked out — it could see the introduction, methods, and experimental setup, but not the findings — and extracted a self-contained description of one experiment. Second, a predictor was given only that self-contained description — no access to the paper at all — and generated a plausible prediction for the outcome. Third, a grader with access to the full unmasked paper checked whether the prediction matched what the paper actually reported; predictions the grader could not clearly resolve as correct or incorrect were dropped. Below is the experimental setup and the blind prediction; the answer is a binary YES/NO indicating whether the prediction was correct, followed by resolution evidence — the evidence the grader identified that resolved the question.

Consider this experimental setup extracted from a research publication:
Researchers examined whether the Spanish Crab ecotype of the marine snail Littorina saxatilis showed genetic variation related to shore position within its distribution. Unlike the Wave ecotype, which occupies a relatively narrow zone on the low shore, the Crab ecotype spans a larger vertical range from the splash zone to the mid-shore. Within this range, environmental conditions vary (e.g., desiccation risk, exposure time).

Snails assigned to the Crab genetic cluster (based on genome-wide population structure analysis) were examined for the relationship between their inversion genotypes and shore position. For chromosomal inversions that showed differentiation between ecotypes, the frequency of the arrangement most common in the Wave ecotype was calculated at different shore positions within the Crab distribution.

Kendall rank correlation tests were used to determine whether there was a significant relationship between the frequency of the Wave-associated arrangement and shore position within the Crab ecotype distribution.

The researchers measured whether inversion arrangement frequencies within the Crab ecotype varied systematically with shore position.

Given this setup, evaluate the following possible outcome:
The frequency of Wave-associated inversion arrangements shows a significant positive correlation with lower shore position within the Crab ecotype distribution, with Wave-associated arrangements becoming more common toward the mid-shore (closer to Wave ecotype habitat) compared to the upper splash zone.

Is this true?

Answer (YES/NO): YES